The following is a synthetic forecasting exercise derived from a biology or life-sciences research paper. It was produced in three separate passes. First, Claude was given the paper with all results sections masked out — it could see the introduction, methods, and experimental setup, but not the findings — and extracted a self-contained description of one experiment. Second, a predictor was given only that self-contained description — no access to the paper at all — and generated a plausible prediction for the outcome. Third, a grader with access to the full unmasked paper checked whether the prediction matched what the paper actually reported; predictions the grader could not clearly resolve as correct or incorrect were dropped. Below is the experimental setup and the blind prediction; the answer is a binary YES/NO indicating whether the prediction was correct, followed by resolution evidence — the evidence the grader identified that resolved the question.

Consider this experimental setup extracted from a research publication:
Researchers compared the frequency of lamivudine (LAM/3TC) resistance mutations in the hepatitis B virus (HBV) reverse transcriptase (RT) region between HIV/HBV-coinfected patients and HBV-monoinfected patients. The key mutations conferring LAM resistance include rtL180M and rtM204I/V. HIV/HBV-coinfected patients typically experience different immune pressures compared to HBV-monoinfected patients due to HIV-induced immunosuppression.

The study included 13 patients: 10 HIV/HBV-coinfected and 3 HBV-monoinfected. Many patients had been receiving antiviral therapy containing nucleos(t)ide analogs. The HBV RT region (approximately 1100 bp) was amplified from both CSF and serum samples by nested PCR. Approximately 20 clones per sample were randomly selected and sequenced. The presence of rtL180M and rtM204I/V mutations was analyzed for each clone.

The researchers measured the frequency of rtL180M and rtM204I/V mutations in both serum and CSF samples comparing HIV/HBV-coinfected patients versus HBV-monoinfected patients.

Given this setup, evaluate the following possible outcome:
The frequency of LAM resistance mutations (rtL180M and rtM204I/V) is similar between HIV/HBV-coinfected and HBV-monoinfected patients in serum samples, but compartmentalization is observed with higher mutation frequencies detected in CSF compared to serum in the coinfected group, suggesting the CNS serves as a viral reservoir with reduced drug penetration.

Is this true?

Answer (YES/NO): NO